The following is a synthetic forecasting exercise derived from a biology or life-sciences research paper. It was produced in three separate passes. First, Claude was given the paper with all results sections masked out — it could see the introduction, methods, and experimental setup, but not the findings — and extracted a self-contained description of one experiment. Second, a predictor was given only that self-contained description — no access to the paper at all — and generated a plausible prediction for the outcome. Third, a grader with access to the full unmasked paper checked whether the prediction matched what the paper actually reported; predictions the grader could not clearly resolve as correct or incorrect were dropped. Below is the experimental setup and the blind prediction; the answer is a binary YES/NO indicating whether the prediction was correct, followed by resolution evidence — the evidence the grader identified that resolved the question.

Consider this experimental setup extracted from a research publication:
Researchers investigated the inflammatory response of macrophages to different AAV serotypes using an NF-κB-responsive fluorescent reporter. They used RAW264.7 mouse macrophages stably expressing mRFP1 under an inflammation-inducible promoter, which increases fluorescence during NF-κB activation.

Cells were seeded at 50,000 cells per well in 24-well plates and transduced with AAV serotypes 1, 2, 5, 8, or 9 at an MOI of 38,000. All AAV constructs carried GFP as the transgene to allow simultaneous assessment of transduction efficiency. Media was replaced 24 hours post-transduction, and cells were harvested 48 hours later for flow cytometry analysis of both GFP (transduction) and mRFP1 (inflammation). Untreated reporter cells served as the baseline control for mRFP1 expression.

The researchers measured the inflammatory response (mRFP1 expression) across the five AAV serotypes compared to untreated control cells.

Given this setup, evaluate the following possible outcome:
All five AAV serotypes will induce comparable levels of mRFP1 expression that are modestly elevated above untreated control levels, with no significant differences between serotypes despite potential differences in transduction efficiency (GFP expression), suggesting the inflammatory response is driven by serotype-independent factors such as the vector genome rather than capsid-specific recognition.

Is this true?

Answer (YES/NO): NO